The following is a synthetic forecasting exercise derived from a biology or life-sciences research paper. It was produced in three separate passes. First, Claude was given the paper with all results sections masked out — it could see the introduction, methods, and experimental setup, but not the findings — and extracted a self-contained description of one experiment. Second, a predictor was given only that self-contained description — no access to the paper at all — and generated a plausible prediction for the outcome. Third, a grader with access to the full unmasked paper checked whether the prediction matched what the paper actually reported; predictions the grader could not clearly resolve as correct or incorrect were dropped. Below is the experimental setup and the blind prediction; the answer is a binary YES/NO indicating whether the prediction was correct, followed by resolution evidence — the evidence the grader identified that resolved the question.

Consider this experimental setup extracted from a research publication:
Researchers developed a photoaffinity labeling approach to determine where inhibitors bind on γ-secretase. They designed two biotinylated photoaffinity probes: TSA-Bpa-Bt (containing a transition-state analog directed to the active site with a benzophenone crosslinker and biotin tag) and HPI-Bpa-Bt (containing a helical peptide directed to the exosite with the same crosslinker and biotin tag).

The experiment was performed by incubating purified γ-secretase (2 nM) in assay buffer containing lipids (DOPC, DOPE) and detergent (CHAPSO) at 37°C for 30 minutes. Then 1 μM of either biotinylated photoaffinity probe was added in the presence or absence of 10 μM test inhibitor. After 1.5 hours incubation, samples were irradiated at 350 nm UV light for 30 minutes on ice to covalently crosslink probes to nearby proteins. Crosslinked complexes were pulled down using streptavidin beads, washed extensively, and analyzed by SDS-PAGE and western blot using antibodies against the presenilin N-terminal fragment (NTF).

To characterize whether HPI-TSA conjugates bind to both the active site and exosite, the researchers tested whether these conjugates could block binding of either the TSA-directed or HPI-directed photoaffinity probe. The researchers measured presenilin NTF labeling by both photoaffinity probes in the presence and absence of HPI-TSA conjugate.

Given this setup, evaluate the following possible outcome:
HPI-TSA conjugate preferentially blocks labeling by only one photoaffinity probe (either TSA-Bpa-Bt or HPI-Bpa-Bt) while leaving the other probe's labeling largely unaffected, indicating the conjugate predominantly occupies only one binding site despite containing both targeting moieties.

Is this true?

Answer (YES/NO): NO